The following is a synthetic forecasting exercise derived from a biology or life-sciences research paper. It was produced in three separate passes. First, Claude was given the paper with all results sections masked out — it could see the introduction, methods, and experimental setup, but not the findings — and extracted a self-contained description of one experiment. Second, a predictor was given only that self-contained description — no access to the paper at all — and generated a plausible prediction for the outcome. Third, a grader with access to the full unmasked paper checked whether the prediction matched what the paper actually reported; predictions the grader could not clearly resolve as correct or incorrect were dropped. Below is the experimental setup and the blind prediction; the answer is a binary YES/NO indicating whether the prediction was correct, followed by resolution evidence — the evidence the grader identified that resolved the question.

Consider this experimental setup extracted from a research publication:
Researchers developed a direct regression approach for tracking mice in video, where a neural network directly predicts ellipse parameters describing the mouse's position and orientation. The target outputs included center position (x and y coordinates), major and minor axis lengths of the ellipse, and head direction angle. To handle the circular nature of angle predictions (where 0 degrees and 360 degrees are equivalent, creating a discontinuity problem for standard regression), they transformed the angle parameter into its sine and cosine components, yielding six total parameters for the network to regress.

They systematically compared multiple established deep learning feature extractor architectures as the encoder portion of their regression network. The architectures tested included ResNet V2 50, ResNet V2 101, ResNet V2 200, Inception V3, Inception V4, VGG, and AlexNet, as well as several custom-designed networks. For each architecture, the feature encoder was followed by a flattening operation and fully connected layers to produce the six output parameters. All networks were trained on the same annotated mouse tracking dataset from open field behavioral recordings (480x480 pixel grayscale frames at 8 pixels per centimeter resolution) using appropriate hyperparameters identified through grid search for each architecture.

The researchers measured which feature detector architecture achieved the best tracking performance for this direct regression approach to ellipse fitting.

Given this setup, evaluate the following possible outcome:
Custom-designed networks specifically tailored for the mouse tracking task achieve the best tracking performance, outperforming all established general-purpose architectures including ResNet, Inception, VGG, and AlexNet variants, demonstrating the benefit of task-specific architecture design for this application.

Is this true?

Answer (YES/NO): NO